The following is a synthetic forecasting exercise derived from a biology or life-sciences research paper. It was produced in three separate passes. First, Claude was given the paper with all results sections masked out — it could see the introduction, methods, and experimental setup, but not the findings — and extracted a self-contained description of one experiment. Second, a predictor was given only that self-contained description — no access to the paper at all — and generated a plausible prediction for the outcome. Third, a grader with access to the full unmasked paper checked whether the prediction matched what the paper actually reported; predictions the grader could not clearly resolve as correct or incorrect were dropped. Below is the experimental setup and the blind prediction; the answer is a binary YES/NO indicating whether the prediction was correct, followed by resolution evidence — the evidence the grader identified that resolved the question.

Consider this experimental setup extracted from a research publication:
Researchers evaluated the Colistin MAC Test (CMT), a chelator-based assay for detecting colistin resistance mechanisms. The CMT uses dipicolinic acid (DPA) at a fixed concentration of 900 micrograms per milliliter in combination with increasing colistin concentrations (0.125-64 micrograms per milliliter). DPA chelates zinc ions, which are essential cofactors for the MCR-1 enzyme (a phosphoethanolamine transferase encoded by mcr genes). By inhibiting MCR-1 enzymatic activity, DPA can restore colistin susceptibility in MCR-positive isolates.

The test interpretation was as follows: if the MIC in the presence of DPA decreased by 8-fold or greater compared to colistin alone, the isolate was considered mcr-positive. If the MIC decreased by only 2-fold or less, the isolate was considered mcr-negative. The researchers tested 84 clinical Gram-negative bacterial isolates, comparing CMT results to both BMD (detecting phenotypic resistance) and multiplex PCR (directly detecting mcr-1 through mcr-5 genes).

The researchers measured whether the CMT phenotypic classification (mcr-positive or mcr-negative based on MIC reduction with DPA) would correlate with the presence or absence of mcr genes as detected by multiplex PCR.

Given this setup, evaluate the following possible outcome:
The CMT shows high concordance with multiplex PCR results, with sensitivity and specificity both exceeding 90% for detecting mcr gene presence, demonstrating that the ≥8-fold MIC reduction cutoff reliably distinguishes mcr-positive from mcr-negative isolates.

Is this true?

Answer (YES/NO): YES